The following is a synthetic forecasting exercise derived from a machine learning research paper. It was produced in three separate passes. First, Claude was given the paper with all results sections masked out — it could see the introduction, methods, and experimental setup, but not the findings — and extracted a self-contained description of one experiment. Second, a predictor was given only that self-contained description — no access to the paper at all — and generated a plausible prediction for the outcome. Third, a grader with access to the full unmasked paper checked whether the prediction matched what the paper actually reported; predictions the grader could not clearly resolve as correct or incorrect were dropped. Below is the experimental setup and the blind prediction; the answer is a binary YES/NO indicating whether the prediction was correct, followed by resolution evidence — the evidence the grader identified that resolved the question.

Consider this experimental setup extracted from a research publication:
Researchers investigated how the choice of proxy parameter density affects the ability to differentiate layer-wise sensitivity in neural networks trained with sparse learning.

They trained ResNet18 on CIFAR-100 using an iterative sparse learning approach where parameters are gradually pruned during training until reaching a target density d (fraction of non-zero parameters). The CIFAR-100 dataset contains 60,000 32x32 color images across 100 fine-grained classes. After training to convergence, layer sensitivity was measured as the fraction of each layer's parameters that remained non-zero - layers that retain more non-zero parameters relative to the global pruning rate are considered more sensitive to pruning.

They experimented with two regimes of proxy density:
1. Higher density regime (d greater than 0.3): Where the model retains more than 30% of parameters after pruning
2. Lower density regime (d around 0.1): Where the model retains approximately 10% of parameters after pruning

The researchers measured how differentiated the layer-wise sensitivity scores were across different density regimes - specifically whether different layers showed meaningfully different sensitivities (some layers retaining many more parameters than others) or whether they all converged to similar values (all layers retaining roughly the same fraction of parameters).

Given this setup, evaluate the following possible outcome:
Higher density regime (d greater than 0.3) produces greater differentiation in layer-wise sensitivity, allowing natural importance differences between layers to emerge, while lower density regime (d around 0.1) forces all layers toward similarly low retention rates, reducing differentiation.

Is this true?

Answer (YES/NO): NO